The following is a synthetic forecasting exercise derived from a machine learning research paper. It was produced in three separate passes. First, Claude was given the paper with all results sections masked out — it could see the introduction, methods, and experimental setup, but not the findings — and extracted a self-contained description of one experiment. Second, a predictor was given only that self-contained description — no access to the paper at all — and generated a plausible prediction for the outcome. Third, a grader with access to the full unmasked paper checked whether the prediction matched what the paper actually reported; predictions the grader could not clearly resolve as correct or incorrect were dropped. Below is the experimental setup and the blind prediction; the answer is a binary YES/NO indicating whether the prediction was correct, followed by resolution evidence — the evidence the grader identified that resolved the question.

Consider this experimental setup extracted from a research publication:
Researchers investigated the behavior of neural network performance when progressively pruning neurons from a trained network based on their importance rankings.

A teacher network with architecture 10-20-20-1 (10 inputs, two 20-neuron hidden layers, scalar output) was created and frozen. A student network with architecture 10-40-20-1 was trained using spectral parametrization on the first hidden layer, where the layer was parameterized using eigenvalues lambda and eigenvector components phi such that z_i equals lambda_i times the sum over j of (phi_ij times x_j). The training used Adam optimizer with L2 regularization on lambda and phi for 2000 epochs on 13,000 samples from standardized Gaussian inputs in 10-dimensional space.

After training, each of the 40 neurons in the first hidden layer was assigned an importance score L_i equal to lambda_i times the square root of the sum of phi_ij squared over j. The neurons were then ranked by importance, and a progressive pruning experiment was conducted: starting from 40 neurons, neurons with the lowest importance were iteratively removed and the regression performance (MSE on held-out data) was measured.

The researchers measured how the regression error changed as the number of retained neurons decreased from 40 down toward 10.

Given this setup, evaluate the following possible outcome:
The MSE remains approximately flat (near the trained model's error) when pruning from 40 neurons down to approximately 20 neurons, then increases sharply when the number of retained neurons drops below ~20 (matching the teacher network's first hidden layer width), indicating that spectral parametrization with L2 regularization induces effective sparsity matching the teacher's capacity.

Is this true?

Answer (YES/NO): YES